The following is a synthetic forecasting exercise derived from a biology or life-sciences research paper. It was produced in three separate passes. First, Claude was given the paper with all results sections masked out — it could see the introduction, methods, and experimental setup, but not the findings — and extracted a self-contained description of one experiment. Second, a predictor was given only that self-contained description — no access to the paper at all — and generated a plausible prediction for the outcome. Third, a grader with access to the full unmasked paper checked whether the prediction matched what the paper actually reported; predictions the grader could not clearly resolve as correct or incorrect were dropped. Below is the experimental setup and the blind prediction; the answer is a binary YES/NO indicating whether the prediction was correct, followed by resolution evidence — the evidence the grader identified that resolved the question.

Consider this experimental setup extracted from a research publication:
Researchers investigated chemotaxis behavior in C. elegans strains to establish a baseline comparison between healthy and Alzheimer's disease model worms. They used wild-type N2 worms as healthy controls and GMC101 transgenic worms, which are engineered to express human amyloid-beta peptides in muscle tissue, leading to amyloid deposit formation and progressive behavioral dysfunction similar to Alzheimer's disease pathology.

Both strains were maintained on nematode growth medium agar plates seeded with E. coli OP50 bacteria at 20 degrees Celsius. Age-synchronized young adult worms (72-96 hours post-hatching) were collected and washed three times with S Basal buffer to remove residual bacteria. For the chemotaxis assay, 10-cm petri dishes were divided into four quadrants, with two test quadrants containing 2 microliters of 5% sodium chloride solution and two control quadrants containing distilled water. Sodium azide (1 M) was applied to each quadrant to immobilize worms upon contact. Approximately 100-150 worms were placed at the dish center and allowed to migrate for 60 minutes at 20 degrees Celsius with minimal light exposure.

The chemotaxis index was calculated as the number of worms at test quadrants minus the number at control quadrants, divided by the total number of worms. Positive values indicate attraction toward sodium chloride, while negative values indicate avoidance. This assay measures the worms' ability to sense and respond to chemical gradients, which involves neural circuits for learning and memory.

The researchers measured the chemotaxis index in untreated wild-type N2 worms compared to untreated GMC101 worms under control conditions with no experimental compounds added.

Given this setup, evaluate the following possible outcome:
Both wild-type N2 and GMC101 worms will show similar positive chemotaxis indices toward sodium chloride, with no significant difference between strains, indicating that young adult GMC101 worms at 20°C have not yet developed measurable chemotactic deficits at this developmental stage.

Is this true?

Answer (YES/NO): NO